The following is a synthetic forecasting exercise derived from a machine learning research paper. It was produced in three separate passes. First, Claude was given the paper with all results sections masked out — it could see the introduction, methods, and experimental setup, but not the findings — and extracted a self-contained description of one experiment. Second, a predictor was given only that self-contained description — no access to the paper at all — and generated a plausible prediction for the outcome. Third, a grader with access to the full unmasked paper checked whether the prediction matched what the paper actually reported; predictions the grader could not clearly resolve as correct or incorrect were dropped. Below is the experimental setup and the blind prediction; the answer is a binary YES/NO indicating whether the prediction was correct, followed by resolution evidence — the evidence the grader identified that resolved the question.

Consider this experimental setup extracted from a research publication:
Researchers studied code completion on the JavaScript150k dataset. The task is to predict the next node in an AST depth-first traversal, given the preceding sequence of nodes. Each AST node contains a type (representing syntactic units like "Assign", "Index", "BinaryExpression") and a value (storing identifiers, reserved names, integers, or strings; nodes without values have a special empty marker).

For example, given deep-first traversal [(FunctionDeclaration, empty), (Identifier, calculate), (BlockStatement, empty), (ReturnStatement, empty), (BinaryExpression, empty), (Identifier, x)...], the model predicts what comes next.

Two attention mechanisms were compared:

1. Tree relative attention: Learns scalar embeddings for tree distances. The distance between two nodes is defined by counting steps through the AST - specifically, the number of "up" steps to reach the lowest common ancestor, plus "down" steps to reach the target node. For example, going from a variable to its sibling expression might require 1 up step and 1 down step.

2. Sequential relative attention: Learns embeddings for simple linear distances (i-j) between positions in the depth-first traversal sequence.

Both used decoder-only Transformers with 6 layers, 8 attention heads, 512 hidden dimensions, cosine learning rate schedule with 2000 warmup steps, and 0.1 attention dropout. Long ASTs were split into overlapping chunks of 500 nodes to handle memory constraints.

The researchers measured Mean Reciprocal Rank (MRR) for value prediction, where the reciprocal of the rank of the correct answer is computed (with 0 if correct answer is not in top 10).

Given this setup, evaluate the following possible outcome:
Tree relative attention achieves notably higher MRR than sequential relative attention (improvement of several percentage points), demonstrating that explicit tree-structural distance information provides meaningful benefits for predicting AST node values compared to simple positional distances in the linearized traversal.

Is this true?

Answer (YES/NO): NO